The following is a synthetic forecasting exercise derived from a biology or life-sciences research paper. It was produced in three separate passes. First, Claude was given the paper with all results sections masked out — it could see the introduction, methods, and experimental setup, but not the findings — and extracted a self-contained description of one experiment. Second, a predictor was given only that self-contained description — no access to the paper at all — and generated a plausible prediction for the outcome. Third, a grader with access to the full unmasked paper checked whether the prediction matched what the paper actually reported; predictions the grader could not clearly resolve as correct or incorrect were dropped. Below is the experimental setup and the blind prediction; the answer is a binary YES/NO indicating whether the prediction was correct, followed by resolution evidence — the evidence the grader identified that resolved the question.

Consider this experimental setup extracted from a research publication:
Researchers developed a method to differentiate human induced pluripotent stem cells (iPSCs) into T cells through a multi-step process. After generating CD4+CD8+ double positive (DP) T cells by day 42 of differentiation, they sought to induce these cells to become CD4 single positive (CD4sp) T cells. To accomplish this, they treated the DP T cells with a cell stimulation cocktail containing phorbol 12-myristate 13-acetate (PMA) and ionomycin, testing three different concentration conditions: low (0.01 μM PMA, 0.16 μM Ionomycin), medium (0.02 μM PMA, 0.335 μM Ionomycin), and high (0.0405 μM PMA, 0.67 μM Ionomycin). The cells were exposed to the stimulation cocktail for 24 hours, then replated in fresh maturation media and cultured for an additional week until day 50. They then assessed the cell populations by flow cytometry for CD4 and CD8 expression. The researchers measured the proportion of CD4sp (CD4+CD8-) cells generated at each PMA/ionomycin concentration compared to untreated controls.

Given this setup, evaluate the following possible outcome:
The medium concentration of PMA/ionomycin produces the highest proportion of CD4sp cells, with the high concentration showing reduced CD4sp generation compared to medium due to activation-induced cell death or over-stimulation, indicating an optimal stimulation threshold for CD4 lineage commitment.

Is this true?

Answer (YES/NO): NO